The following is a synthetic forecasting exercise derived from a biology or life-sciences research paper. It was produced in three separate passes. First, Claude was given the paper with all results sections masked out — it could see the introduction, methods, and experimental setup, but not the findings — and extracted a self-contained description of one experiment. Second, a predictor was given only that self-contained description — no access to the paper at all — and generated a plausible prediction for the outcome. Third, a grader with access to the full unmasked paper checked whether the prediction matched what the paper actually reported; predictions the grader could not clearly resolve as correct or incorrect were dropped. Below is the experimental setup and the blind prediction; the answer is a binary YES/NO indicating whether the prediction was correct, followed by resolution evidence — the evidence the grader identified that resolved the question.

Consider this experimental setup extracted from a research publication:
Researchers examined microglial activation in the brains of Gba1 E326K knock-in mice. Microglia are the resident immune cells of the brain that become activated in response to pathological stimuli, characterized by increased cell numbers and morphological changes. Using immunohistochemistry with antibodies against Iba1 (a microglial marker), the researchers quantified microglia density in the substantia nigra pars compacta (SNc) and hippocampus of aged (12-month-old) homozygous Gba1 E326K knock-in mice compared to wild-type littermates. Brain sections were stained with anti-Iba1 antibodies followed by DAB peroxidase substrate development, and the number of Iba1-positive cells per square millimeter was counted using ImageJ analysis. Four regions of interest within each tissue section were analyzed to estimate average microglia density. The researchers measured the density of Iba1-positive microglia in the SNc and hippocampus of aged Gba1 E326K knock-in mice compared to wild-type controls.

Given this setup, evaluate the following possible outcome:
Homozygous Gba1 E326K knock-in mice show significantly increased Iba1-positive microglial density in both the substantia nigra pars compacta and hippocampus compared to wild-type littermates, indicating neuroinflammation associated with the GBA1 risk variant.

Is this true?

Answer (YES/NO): NO